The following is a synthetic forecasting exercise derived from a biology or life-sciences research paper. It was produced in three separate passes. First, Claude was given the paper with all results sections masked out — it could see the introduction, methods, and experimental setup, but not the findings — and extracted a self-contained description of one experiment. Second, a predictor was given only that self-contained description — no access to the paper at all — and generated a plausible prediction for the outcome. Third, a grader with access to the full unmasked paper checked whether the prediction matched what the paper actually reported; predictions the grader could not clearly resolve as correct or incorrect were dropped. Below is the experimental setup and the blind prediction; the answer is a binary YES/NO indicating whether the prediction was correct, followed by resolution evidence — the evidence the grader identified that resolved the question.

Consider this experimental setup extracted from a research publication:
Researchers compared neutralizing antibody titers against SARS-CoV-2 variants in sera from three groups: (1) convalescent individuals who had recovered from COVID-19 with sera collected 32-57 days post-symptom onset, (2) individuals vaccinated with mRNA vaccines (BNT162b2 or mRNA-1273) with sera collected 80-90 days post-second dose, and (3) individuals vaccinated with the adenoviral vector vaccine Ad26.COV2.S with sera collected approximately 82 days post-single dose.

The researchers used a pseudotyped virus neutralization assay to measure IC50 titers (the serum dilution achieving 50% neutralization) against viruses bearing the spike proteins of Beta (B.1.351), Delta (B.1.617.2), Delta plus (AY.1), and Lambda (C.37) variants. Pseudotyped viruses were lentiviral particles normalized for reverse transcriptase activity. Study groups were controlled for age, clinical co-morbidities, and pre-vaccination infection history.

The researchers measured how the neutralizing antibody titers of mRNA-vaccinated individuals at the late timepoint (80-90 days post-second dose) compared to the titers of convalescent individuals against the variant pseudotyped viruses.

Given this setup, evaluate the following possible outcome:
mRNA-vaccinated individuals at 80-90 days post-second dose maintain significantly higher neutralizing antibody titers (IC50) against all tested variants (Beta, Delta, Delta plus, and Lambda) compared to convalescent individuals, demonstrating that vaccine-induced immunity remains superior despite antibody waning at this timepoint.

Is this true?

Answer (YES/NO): YES